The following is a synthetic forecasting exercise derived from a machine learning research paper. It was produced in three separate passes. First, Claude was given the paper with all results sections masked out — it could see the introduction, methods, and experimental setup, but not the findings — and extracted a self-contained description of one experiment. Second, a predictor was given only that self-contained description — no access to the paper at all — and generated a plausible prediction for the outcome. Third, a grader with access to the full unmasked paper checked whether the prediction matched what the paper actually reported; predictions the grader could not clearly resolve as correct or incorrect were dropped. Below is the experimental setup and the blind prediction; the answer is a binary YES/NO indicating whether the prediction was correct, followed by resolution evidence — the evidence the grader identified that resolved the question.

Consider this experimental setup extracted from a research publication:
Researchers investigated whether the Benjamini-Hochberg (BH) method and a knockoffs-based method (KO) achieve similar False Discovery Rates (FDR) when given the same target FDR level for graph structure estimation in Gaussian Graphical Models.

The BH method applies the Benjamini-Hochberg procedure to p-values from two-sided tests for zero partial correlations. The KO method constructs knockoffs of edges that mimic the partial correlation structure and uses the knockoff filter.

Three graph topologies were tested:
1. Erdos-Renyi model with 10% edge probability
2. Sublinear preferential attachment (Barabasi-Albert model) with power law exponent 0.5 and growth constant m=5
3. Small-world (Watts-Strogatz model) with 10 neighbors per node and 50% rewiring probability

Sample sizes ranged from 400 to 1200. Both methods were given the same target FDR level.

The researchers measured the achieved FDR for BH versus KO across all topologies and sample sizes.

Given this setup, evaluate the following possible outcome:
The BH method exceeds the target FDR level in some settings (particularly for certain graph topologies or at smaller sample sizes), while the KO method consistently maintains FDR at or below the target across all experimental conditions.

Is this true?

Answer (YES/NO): NO